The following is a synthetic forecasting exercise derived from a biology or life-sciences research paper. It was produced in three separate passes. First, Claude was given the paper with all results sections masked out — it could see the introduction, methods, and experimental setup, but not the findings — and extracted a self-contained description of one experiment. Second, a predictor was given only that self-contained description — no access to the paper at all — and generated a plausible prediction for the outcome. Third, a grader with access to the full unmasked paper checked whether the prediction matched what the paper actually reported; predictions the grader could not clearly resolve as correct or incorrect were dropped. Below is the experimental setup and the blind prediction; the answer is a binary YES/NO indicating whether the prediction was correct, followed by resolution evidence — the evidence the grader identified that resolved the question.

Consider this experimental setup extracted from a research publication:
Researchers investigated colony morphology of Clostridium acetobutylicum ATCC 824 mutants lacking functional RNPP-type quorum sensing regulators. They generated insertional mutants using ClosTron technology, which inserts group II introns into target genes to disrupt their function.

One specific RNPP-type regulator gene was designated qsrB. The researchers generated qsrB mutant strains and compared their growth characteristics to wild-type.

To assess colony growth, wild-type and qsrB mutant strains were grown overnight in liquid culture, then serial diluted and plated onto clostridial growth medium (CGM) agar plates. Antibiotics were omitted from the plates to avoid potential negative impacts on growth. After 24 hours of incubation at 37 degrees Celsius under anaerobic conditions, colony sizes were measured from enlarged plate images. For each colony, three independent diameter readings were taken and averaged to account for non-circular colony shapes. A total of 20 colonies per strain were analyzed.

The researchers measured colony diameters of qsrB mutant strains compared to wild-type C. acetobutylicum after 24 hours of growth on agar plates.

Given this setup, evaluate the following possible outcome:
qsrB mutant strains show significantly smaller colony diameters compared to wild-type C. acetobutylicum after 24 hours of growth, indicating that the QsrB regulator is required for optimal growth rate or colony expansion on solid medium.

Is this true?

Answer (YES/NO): NO